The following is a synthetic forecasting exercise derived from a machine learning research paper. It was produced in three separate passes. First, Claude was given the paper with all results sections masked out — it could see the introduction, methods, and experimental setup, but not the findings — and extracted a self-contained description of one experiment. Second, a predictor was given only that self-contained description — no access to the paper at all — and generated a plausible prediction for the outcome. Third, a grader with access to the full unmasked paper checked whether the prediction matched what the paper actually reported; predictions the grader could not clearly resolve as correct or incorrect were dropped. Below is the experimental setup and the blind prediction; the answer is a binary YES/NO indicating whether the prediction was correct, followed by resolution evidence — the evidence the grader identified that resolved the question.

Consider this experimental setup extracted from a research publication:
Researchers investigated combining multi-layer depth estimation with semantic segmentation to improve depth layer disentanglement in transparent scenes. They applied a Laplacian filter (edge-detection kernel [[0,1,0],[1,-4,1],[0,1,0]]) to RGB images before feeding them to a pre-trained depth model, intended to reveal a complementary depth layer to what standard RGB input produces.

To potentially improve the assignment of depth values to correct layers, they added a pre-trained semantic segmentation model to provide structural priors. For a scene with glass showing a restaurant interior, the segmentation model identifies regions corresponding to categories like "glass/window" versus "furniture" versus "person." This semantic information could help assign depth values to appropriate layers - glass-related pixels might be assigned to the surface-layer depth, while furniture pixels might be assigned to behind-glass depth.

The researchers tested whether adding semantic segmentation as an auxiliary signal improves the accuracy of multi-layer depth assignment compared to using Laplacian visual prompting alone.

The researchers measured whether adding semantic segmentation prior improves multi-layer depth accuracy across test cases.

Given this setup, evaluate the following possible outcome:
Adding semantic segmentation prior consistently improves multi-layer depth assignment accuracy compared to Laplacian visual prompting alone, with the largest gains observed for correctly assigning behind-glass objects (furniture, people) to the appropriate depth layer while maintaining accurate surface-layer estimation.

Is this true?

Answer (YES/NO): NO